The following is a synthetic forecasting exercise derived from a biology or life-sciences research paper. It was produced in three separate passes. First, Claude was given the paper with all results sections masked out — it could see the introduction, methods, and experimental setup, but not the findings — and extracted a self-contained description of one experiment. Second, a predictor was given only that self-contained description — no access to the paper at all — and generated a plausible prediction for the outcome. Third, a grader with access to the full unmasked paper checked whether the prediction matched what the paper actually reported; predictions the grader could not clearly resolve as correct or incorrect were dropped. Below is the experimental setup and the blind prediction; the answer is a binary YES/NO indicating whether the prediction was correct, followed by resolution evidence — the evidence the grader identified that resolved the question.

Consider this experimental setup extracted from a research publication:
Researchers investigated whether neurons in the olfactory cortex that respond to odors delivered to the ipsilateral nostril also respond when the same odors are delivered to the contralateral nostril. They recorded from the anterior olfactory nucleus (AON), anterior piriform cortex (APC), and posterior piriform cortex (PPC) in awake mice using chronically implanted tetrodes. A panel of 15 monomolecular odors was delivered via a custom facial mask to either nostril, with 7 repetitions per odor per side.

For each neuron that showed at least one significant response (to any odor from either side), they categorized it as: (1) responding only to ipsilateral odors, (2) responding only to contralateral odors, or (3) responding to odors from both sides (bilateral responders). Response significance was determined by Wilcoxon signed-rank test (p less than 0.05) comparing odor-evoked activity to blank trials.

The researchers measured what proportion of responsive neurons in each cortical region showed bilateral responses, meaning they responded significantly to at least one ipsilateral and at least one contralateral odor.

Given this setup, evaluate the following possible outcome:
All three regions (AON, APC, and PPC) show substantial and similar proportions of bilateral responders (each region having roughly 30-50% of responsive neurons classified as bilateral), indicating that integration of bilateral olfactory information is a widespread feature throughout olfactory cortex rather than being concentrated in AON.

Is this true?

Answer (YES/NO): NO